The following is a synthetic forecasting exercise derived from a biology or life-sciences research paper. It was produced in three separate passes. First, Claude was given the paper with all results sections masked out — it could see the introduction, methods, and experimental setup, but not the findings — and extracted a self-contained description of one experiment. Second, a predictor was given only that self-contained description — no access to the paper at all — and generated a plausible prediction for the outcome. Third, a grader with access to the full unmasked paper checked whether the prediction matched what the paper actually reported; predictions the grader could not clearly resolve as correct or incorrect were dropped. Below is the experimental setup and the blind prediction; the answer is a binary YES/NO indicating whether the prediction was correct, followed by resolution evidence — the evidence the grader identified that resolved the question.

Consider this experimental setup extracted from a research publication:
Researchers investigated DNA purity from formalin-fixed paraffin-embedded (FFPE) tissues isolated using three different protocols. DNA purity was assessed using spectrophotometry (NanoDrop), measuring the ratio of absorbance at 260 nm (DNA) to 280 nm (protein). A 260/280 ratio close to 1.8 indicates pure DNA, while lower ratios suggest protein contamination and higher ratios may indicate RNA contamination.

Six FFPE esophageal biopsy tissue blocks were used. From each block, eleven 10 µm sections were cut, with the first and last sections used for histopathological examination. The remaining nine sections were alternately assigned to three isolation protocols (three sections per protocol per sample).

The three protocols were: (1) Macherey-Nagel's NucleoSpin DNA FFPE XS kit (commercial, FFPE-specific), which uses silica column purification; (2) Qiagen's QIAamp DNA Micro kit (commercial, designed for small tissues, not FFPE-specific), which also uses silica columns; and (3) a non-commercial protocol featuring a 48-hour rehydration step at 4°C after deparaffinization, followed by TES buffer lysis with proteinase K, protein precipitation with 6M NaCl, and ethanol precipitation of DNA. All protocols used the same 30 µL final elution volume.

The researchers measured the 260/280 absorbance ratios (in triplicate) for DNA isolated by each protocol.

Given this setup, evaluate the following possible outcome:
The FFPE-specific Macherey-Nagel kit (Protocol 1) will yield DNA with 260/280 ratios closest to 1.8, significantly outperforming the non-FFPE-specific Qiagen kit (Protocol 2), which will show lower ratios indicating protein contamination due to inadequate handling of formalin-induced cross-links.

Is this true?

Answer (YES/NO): NO